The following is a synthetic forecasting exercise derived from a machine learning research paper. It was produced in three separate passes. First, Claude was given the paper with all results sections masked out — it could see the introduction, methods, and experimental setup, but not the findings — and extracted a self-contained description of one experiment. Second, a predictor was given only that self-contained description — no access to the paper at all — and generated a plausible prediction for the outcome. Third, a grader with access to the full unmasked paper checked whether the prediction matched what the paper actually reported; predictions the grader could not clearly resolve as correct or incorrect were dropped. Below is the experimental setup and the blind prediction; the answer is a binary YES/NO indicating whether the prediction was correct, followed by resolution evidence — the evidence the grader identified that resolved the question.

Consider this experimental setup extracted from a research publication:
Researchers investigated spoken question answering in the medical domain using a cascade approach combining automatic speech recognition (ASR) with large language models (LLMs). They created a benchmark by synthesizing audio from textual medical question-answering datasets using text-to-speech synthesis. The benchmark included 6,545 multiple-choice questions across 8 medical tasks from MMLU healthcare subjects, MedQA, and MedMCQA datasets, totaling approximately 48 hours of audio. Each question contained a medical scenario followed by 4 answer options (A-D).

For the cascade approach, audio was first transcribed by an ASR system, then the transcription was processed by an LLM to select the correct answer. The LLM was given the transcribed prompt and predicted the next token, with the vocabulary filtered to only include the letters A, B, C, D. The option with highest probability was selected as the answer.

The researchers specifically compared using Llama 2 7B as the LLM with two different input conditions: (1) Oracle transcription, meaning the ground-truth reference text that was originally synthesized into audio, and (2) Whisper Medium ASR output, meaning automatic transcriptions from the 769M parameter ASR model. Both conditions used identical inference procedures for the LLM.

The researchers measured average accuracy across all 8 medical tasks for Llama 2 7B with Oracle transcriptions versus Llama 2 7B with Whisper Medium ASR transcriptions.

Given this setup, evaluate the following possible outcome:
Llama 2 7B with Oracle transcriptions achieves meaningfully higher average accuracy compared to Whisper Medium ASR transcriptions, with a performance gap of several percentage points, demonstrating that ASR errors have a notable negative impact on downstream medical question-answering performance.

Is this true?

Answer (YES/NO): NO